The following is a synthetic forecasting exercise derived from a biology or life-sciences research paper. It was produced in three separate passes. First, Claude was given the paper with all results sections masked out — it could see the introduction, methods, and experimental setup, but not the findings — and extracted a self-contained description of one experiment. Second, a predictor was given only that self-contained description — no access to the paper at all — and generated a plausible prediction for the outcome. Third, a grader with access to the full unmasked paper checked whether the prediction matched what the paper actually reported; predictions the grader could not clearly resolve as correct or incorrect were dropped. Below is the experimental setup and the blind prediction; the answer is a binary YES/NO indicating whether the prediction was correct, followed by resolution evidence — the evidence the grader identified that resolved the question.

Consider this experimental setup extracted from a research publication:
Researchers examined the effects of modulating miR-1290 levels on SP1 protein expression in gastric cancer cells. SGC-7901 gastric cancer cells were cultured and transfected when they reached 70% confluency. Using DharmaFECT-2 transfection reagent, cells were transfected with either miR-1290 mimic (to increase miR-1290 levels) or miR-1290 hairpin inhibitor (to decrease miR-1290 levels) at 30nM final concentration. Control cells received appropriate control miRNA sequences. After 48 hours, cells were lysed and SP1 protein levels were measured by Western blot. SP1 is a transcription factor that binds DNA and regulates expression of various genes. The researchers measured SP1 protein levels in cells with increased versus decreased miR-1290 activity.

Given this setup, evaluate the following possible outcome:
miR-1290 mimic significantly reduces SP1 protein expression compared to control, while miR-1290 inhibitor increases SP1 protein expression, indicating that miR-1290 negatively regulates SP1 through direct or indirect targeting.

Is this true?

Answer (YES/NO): YES